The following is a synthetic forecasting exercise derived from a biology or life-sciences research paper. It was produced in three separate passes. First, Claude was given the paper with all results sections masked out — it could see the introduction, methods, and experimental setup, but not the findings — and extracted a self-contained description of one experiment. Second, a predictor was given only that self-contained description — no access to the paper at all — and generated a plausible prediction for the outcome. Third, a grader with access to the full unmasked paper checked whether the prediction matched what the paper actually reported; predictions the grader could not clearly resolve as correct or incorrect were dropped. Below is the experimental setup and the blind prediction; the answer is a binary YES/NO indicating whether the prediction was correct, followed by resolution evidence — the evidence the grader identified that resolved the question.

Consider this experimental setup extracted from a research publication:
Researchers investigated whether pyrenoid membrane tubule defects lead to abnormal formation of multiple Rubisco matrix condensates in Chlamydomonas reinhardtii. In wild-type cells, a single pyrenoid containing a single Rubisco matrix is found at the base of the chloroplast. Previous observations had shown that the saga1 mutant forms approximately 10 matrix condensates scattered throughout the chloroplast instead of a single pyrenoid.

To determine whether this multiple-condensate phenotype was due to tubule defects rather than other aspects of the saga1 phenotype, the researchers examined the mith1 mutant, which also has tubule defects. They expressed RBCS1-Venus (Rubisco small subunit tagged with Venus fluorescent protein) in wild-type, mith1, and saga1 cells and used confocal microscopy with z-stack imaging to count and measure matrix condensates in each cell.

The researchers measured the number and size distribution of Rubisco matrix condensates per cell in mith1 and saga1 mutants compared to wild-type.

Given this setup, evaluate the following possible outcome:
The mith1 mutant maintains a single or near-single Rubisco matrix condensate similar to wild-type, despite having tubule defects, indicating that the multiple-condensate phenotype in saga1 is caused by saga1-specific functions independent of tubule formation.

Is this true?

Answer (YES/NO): NO